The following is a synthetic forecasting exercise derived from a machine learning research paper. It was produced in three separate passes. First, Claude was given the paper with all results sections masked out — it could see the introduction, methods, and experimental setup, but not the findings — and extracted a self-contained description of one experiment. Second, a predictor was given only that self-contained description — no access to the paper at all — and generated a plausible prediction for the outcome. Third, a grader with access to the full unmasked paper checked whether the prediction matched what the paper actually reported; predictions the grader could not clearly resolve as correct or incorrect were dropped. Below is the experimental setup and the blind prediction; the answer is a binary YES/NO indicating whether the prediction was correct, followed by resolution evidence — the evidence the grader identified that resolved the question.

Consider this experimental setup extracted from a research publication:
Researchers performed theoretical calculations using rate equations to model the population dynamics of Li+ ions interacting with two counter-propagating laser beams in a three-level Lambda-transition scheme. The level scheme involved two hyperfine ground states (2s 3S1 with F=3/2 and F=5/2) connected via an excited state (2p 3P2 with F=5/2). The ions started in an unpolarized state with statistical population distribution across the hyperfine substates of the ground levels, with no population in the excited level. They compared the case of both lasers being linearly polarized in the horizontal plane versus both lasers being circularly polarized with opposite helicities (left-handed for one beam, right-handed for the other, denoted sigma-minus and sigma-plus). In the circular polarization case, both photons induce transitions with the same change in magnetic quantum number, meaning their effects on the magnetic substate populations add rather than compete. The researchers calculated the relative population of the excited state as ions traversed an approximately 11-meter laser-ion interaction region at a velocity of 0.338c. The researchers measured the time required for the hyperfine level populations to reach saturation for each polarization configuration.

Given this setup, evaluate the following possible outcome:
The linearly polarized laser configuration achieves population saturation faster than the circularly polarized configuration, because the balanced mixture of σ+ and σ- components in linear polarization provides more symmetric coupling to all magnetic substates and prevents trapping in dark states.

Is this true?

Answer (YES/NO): YES